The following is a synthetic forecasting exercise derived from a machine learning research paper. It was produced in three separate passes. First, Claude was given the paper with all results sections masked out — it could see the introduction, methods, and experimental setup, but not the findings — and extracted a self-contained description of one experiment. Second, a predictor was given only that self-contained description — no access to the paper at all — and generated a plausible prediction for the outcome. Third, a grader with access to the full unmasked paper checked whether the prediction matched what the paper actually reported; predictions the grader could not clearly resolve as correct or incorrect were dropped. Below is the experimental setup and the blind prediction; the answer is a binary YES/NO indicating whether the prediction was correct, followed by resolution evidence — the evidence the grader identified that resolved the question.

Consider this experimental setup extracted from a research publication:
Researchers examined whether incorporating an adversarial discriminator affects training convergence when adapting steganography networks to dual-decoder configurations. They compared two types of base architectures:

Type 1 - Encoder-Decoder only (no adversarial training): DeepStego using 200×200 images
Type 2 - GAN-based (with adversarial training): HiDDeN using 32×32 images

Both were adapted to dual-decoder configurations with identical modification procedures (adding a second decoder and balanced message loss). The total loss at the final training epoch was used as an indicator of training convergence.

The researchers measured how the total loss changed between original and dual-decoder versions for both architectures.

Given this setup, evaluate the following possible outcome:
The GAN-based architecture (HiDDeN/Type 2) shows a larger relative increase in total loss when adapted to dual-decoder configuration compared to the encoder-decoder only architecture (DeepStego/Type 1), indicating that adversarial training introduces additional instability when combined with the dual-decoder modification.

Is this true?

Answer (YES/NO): NO